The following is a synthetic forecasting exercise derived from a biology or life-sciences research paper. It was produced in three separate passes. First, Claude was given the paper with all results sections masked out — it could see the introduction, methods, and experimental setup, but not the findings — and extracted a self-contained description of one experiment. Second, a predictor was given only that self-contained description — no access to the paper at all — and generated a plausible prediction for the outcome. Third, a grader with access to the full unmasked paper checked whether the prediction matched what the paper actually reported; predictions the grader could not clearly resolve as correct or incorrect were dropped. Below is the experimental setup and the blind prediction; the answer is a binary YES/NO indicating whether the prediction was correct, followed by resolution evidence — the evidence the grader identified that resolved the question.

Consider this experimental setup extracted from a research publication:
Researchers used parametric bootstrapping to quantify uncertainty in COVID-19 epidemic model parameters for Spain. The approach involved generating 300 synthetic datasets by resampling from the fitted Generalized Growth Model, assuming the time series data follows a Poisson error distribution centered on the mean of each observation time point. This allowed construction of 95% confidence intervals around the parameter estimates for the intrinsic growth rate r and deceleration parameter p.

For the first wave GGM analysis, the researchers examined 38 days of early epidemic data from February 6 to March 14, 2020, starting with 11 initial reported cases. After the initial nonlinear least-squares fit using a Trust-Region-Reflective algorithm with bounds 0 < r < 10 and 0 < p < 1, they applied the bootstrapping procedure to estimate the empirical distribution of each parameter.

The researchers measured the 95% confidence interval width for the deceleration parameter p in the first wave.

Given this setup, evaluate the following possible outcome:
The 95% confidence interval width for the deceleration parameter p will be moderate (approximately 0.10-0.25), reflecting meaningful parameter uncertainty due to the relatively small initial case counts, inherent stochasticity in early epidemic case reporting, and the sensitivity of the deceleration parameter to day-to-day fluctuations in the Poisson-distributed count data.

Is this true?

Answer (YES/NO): NO